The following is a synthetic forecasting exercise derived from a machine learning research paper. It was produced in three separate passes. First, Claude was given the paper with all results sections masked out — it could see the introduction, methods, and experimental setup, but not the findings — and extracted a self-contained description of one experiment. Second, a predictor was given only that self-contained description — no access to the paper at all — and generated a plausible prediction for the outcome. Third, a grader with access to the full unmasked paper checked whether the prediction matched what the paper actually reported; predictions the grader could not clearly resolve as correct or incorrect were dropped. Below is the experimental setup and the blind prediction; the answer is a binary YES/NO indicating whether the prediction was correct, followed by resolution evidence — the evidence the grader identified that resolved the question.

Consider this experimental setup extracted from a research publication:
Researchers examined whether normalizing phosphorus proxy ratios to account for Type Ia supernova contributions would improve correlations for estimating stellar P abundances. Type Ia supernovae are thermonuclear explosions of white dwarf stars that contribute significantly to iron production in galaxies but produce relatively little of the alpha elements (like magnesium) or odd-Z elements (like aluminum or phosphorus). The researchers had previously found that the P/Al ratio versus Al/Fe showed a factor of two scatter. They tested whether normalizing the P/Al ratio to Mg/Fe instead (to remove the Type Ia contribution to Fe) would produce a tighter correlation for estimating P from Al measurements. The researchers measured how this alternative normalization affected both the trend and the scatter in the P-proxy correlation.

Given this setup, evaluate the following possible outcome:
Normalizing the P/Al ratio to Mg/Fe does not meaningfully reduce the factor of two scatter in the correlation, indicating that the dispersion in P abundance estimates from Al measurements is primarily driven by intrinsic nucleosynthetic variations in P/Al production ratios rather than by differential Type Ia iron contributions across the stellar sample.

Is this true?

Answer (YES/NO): YES